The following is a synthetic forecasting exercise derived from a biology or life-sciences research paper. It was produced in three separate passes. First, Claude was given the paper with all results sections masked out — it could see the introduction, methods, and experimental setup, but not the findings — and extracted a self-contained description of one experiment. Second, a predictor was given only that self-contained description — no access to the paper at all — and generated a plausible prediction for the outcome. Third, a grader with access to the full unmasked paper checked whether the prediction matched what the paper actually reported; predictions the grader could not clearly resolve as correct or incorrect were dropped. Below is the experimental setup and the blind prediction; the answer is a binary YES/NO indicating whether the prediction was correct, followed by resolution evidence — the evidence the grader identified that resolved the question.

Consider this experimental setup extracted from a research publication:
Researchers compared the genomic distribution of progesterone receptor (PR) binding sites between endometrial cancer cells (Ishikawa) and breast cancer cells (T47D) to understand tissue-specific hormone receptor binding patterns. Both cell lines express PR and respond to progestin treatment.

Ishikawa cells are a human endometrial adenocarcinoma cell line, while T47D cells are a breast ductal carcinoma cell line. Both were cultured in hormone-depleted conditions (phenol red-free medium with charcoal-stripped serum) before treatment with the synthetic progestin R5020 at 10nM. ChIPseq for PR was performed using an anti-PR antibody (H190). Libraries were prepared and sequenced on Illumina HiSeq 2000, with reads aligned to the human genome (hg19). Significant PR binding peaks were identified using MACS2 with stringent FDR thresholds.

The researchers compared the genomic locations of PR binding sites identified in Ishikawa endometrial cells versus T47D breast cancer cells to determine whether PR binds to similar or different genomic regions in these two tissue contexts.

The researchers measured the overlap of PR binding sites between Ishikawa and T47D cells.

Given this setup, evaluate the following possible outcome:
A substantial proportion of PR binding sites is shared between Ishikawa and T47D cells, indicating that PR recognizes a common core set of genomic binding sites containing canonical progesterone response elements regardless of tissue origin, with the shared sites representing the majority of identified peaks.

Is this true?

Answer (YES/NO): NO